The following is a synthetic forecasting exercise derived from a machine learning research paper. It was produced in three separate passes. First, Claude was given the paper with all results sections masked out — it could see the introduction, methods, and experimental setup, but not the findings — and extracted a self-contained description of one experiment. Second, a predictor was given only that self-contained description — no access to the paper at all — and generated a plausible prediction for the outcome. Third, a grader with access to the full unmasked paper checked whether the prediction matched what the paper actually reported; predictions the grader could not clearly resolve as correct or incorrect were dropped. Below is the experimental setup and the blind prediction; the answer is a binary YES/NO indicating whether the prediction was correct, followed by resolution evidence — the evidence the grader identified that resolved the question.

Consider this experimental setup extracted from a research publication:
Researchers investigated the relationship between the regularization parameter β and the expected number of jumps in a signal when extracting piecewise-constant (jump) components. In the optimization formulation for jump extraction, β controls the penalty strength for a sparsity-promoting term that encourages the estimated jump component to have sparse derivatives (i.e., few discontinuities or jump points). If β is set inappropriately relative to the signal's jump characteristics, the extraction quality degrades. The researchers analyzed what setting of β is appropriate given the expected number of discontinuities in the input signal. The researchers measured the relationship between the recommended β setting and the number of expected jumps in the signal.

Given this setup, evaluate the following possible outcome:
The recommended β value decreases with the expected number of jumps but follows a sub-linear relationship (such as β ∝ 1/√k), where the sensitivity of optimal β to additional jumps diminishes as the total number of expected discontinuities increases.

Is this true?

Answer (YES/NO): NO